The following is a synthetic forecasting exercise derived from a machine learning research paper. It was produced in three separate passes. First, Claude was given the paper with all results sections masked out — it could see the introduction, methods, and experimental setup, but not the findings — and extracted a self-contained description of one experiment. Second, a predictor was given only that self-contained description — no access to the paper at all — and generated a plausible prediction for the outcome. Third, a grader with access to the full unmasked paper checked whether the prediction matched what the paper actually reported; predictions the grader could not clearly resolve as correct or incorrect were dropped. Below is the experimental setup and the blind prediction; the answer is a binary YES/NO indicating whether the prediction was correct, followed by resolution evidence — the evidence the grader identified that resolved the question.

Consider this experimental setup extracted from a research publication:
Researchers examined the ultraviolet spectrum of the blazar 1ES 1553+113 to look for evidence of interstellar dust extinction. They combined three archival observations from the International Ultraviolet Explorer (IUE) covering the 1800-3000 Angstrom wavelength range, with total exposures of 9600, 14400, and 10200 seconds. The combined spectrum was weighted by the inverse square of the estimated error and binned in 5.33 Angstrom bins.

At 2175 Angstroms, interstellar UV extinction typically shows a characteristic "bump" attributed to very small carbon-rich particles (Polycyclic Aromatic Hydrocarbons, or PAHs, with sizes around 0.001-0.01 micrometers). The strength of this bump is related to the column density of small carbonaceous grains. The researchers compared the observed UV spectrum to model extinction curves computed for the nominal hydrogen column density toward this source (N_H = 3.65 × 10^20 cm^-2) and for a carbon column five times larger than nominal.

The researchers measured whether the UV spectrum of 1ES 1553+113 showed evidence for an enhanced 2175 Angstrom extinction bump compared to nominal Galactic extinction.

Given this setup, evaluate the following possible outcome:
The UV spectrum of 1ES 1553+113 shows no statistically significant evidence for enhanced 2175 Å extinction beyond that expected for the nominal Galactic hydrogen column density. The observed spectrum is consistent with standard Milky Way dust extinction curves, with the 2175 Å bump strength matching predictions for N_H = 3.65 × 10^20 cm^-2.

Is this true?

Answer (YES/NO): YES